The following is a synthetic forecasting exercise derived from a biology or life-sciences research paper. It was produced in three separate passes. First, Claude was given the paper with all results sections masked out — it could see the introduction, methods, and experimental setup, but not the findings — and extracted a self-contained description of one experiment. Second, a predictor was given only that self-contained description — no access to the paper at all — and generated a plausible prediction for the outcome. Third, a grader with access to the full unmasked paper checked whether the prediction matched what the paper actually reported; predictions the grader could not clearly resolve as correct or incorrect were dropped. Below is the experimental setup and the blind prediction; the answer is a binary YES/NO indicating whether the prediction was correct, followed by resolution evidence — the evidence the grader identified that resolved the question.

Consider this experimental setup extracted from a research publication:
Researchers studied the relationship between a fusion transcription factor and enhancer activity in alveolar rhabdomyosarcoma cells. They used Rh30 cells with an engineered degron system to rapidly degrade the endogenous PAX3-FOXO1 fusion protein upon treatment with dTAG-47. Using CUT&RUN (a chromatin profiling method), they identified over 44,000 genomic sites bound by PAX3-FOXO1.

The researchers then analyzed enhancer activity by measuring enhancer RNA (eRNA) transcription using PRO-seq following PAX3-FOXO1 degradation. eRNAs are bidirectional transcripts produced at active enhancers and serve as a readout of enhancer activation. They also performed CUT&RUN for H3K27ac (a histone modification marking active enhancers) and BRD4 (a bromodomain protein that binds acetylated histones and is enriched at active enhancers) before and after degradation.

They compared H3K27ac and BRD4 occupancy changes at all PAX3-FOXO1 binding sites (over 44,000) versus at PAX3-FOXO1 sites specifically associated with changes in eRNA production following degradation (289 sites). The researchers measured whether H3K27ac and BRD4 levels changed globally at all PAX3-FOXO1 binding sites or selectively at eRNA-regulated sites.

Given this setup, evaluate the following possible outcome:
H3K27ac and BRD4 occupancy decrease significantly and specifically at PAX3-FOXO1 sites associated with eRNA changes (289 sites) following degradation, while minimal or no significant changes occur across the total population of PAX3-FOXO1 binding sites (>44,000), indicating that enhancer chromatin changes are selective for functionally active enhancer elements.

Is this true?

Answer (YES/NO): YES